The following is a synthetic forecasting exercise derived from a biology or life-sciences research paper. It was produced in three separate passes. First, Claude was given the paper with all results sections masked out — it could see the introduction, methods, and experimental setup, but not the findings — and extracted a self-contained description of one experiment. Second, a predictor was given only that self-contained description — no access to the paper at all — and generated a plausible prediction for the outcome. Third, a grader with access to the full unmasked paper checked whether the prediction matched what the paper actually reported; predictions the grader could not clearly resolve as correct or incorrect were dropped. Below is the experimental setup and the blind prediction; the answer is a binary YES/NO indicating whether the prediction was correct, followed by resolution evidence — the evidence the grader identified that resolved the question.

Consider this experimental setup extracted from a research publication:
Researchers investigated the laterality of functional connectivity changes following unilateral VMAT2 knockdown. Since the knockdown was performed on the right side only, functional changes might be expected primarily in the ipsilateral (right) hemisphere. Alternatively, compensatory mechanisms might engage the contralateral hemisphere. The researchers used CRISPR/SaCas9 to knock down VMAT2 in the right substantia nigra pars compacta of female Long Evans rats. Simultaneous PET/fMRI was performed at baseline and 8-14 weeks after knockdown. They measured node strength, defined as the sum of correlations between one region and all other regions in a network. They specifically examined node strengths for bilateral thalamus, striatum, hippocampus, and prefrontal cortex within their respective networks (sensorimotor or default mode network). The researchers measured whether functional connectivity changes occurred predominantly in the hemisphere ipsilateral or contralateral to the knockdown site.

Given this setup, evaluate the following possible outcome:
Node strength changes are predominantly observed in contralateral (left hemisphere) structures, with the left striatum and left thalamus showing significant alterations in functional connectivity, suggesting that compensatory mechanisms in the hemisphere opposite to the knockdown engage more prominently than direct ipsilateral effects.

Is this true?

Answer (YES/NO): YES